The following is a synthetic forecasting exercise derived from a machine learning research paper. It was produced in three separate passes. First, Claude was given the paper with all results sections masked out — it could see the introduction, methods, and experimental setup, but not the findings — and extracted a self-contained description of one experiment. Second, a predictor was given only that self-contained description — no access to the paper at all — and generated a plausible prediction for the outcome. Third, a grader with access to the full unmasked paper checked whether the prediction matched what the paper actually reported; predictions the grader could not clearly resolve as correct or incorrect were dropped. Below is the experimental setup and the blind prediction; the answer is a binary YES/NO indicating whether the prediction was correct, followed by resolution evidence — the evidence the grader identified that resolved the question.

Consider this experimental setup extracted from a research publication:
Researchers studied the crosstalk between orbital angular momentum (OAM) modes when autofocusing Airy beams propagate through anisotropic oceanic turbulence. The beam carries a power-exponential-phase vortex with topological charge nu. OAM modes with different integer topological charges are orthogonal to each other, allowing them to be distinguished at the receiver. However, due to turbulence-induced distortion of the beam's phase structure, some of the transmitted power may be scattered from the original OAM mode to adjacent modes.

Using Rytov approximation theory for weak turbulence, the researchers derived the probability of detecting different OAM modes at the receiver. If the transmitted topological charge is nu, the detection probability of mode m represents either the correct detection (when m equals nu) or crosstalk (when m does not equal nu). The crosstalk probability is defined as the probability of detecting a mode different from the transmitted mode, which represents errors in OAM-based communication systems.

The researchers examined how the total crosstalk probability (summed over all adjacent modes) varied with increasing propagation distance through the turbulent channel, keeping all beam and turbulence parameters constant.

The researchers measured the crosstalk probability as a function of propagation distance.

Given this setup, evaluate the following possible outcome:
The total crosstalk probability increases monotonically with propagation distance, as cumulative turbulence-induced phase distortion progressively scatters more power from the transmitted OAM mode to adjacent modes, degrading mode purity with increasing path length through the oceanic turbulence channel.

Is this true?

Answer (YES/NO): YES